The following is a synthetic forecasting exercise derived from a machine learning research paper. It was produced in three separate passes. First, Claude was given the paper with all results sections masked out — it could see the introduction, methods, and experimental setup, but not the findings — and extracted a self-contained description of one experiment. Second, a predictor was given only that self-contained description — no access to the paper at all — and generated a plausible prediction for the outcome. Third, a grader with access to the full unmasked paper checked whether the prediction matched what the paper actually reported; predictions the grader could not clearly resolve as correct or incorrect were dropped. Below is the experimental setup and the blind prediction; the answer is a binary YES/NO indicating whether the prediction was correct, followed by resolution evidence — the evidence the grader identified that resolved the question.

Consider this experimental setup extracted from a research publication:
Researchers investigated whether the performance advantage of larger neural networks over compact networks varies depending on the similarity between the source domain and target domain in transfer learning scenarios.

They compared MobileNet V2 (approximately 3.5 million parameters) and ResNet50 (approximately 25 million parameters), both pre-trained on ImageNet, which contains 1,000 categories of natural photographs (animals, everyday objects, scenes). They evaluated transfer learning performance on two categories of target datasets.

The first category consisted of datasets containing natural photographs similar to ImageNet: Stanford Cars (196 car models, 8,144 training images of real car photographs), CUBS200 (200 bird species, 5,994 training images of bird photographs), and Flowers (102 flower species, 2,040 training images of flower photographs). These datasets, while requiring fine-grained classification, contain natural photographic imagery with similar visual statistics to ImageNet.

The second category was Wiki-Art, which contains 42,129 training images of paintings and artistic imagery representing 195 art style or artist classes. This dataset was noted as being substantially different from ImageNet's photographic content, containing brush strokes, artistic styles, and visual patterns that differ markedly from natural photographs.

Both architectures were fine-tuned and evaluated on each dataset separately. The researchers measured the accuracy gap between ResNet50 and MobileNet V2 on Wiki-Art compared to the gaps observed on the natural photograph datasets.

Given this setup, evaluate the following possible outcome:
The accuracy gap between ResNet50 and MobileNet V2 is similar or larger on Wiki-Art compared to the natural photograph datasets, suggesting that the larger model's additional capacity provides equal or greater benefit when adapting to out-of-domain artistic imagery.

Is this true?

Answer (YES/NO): YES